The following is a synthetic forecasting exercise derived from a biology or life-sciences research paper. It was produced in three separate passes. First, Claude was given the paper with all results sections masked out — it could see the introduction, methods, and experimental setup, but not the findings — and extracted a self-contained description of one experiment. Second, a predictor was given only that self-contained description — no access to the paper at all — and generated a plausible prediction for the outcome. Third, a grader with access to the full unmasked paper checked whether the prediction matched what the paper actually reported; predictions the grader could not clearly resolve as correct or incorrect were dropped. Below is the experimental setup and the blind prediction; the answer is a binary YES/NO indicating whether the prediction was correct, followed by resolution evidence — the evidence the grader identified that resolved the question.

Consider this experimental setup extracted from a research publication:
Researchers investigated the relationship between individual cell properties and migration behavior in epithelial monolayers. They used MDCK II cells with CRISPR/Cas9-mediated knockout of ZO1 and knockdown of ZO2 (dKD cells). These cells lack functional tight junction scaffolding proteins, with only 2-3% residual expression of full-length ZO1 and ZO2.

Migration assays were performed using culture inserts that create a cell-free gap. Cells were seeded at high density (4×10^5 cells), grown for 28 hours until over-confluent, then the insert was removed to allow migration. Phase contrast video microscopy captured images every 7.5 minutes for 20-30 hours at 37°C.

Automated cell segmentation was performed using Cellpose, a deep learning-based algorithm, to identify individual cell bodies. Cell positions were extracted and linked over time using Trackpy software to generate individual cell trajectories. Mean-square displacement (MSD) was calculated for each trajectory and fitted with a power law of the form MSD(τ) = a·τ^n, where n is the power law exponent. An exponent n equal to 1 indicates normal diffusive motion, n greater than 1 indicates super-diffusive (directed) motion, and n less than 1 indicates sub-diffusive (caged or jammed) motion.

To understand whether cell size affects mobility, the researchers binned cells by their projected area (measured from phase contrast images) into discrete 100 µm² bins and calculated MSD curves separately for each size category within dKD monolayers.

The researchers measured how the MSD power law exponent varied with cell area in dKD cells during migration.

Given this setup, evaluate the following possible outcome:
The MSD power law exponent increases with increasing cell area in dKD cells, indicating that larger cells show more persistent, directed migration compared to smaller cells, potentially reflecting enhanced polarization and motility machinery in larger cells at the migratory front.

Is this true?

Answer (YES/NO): YES